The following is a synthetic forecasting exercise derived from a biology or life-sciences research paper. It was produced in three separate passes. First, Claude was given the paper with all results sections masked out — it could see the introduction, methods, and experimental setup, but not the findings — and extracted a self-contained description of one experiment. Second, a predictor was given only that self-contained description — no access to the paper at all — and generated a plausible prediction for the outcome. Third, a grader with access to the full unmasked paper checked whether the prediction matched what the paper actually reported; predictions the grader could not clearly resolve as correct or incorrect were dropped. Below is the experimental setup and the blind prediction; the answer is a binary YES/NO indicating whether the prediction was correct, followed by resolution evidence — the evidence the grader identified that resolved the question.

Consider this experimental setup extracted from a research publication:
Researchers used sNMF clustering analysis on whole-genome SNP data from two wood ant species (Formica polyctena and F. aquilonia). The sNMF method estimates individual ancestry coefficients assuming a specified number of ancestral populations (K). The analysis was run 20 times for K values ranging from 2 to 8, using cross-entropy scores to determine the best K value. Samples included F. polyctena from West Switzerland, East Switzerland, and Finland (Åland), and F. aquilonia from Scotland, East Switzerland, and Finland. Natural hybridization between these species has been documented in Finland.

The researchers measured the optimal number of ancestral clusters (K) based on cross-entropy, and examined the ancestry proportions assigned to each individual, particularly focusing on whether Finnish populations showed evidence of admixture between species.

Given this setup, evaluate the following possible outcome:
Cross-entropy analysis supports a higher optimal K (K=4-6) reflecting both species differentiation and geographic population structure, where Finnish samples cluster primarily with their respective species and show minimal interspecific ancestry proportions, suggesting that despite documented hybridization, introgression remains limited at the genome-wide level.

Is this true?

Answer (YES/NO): NO